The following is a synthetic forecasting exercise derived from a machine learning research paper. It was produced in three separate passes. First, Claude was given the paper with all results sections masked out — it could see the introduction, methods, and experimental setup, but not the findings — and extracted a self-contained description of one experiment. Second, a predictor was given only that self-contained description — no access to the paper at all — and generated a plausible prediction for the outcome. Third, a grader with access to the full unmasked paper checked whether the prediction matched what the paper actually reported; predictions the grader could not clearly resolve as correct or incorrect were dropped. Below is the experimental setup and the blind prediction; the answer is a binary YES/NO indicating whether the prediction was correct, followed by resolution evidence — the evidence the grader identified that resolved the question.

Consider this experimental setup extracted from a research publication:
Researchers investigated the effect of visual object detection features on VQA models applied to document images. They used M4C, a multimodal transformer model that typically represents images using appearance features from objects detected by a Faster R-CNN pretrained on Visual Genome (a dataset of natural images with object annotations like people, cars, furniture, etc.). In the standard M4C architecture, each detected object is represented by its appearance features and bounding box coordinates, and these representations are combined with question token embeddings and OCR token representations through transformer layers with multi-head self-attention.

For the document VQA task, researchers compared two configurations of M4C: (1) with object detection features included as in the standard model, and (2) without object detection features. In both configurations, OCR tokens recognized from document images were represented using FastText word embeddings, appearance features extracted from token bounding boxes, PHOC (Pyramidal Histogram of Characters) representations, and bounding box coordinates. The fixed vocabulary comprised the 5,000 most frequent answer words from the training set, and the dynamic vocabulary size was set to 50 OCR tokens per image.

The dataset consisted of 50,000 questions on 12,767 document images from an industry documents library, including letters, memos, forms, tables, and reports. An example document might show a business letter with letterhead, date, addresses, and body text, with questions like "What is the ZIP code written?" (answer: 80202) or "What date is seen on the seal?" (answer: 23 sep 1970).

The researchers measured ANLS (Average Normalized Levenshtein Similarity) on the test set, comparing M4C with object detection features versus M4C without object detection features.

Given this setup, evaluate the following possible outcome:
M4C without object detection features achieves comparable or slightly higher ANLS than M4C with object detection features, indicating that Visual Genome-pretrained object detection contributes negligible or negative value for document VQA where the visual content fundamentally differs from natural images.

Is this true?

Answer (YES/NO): YES